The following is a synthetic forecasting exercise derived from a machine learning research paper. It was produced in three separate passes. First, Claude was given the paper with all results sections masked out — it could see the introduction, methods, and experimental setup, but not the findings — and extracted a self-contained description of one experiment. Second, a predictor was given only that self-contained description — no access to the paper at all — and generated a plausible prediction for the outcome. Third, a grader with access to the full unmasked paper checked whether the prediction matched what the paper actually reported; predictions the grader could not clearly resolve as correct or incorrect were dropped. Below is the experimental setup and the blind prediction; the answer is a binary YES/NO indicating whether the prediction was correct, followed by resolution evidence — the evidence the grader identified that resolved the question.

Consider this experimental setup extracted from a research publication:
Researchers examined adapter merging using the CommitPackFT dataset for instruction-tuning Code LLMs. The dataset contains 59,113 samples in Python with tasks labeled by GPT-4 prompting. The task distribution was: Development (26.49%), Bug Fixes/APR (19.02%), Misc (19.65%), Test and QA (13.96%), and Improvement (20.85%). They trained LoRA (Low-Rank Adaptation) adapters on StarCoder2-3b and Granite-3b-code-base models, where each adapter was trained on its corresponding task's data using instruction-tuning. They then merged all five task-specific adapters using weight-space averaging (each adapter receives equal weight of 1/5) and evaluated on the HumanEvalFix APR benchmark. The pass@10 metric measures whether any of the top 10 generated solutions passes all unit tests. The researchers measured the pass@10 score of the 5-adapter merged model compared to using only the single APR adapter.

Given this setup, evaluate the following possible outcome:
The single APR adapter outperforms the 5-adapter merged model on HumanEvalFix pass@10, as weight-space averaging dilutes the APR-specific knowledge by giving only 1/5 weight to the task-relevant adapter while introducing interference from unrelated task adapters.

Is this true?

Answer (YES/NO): NO